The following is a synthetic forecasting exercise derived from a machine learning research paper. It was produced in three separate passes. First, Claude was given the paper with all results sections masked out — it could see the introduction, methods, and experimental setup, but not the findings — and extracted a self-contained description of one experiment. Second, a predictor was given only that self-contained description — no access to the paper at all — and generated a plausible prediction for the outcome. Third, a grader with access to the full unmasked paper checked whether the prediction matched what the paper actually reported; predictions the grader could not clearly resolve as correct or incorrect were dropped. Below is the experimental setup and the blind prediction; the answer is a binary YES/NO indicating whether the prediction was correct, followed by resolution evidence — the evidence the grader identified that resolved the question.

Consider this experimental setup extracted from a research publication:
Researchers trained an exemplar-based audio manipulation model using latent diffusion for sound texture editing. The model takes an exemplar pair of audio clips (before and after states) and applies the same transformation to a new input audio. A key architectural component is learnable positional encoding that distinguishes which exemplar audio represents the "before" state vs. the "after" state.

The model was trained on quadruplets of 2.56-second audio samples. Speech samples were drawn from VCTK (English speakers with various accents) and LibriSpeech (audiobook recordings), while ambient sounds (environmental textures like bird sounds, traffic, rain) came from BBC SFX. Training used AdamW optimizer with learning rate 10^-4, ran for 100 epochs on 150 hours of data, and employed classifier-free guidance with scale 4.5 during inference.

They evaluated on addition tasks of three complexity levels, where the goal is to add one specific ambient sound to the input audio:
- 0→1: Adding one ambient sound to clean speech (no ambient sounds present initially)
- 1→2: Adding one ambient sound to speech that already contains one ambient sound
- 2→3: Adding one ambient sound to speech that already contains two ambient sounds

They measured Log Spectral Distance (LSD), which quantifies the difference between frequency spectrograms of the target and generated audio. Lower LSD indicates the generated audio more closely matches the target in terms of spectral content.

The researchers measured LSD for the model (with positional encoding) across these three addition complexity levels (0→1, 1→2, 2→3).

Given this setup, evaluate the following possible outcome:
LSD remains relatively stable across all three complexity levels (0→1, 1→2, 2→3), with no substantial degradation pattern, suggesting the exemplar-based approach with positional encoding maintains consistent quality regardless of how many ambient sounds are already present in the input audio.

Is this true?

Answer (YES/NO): YES